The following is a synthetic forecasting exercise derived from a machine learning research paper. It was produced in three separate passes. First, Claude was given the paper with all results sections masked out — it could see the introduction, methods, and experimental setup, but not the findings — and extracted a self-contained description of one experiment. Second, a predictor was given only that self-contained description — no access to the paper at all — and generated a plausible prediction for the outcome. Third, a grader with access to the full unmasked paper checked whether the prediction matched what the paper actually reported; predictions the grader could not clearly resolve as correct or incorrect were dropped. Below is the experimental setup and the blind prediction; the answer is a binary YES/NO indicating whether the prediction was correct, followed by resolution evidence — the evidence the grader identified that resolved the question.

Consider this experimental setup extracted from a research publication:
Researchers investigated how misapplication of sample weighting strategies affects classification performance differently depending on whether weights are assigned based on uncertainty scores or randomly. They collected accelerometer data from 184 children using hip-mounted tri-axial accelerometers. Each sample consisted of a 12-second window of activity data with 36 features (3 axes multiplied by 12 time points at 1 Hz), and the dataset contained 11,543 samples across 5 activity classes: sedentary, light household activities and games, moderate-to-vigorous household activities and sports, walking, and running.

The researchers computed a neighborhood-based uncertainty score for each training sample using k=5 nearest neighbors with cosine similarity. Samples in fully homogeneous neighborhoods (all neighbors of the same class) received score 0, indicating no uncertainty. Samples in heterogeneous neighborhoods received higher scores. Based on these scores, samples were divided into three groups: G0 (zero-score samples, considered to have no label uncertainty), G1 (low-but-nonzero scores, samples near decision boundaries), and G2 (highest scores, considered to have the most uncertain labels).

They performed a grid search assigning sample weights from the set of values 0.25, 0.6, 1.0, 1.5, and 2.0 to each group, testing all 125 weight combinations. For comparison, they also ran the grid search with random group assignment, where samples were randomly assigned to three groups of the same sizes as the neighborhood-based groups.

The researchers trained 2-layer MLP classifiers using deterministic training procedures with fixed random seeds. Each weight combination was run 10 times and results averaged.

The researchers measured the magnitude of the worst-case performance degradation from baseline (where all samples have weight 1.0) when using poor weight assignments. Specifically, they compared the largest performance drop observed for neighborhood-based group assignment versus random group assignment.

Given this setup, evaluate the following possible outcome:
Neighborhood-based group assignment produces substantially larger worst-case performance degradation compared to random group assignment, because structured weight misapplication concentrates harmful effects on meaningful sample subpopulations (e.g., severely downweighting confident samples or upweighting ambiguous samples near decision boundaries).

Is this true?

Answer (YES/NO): YES